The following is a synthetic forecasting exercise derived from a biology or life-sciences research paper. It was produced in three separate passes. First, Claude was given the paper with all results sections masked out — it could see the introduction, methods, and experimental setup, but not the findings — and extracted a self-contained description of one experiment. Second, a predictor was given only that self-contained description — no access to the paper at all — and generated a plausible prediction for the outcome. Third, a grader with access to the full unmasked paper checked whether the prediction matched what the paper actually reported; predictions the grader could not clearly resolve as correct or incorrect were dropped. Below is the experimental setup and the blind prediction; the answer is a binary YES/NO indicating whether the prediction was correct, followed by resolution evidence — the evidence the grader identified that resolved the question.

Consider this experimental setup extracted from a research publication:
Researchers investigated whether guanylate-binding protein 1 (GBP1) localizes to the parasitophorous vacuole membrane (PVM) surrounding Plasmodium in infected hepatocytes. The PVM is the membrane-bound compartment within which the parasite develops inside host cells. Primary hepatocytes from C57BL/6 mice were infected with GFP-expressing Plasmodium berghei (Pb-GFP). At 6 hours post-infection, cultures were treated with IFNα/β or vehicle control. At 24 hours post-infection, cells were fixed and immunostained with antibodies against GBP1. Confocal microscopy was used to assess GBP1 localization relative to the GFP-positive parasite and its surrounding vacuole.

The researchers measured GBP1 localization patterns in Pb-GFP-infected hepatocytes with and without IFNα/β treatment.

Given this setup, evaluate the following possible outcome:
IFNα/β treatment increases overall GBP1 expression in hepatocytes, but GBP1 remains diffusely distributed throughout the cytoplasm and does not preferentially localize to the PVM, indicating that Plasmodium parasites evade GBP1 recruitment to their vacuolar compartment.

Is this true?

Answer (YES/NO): NO